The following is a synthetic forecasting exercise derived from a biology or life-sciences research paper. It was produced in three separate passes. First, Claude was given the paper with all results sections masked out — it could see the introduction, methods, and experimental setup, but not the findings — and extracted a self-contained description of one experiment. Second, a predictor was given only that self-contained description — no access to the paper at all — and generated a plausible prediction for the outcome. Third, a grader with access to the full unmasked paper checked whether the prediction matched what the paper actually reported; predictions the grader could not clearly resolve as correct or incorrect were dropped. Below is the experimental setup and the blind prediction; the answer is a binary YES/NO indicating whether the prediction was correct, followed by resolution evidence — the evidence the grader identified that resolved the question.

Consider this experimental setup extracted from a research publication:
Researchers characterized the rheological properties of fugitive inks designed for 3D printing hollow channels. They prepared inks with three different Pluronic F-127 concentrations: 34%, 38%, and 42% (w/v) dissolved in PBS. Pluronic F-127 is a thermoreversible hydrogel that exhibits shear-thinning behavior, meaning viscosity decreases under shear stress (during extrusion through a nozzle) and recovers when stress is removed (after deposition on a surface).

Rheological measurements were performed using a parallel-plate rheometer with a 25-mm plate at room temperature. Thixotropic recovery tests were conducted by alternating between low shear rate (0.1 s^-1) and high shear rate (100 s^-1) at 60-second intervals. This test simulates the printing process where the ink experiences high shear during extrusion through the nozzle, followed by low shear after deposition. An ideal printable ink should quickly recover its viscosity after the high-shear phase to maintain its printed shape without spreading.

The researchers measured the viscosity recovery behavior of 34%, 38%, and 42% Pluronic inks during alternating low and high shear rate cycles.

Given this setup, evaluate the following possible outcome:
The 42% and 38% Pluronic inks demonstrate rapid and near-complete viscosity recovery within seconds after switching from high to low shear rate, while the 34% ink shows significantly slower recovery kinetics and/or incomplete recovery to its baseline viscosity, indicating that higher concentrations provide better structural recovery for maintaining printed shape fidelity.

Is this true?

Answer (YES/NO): NO